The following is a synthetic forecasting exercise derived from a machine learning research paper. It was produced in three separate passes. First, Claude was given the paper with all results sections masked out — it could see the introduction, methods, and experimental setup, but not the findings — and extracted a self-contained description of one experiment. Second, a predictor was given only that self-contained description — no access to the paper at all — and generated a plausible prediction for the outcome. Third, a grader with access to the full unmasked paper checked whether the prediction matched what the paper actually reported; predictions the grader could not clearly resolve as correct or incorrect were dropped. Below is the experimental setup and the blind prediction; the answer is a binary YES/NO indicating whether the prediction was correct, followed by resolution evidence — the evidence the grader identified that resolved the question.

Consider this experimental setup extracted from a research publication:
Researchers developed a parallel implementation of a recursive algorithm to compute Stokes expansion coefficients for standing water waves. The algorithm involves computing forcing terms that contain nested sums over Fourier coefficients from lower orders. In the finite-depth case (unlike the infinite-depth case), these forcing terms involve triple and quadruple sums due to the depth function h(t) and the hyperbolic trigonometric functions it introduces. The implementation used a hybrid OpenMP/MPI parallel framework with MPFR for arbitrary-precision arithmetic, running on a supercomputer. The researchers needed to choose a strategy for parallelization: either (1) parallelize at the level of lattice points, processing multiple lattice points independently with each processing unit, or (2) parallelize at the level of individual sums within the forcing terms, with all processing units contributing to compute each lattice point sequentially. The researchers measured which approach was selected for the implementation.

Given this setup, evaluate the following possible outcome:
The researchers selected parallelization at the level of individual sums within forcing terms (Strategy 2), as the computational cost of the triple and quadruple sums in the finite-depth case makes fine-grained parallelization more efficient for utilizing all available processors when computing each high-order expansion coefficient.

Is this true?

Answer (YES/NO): YES